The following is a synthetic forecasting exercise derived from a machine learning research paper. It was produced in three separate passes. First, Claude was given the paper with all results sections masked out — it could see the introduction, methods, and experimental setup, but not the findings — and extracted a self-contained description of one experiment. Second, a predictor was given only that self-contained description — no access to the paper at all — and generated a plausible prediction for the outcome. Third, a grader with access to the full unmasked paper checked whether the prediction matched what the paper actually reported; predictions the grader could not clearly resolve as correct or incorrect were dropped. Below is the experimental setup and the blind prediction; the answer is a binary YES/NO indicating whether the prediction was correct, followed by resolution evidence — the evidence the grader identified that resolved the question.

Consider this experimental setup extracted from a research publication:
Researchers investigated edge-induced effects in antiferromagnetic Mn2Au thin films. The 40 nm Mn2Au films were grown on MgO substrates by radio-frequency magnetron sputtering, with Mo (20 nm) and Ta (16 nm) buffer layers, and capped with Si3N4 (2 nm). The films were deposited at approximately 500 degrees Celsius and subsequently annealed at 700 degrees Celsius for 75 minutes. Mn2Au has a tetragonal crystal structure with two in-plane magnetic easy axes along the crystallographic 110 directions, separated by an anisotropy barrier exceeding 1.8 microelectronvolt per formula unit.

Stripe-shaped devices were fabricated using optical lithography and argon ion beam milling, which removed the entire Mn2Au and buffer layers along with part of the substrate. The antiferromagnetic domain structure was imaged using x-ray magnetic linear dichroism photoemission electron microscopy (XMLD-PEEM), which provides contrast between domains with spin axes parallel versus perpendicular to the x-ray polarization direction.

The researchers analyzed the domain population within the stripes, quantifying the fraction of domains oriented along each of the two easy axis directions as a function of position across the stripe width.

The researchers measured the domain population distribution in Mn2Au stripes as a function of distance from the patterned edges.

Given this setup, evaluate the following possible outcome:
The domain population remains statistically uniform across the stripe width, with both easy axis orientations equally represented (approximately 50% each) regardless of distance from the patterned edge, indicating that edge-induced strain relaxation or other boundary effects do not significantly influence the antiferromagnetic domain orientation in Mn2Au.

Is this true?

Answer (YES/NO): NO